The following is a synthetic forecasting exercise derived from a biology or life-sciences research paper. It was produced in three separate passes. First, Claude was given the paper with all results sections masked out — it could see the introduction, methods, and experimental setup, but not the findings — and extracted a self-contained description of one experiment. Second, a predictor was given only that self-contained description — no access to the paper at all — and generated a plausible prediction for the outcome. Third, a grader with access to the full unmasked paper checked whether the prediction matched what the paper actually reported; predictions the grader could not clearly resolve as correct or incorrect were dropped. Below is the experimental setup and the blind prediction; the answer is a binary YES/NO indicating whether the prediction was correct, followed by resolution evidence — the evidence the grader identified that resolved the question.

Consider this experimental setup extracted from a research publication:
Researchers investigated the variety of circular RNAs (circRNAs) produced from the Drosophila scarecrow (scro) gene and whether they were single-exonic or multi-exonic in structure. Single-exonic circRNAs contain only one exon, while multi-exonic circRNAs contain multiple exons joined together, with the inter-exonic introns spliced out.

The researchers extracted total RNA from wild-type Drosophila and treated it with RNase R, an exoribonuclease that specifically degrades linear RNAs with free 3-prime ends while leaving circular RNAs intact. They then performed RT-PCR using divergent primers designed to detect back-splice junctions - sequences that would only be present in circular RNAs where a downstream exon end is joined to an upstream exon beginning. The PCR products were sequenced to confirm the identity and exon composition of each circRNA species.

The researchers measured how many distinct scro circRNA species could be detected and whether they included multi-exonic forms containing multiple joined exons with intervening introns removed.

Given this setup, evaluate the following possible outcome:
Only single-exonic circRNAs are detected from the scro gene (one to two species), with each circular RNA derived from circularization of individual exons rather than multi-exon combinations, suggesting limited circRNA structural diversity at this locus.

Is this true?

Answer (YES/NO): NO